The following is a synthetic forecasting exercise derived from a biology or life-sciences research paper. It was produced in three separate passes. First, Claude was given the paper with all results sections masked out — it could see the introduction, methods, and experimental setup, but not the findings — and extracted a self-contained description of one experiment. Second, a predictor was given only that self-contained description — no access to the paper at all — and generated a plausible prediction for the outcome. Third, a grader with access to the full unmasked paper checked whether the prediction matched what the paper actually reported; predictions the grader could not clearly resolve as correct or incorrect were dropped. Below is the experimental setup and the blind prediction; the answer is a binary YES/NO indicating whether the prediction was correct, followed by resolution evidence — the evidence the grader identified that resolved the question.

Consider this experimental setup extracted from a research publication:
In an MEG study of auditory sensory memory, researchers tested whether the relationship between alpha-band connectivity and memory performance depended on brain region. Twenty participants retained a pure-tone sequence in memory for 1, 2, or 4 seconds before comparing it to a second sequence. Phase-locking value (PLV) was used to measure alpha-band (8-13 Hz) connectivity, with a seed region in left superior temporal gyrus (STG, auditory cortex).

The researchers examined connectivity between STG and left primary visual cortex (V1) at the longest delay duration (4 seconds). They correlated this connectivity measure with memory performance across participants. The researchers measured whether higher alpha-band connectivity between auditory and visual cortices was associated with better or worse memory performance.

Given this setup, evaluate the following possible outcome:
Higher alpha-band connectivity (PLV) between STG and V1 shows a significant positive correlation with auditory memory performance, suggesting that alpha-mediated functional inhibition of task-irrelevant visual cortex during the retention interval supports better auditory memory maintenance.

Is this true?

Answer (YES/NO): NO